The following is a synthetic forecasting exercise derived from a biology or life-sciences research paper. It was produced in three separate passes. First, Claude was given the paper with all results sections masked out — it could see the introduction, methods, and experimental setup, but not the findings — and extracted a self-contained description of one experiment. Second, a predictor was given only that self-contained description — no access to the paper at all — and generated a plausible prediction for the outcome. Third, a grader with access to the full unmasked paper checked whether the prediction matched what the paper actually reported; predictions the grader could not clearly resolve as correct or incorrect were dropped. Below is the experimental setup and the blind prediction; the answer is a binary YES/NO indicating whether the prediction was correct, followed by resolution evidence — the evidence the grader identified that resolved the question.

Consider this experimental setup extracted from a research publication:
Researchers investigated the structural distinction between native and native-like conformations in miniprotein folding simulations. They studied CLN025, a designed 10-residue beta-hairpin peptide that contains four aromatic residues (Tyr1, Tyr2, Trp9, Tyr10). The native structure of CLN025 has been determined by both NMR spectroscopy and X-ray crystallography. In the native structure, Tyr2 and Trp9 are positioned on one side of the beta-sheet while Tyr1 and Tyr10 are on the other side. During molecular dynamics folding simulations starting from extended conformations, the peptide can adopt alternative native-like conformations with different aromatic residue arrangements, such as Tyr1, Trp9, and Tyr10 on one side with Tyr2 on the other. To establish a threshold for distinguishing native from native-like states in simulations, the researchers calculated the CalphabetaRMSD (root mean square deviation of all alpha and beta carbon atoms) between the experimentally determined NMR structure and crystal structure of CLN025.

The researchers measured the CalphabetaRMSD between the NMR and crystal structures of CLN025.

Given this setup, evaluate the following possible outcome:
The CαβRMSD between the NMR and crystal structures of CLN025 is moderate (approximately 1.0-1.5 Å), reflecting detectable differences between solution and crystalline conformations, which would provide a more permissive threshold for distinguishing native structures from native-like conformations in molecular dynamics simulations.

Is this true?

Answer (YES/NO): NO